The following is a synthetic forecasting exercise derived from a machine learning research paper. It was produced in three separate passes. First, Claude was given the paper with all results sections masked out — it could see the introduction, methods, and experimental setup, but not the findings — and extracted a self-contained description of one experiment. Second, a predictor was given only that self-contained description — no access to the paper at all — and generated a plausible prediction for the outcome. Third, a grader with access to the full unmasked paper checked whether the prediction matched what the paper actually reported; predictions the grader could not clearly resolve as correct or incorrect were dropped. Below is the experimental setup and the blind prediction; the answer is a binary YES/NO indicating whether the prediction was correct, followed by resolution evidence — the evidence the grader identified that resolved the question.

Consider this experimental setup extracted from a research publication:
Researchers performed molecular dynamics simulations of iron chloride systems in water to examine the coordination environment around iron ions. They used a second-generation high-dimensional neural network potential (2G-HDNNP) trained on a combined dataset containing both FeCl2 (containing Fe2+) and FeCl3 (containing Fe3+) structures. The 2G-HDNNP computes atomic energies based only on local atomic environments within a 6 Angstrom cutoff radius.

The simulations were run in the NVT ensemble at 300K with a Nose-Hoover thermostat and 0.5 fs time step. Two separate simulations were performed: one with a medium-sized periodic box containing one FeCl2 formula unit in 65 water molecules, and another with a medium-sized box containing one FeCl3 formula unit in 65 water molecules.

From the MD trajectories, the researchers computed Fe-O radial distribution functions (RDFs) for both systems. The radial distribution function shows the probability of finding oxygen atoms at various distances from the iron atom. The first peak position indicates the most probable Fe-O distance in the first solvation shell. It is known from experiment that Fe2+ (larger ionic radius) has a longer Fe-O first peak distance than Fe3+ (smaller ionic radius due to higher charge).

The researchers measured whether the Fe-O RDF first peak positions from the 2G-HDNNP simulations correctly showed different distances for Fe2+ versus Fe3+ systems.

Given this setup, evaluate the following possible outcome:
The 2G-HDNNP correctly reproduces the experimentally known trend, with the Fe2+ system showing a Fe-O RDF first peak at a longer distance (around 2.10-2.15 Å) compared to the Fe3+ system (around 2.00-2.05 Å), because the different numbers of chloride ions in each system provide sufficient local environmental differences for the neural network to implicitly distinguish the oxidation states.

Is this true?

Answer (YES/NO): YES